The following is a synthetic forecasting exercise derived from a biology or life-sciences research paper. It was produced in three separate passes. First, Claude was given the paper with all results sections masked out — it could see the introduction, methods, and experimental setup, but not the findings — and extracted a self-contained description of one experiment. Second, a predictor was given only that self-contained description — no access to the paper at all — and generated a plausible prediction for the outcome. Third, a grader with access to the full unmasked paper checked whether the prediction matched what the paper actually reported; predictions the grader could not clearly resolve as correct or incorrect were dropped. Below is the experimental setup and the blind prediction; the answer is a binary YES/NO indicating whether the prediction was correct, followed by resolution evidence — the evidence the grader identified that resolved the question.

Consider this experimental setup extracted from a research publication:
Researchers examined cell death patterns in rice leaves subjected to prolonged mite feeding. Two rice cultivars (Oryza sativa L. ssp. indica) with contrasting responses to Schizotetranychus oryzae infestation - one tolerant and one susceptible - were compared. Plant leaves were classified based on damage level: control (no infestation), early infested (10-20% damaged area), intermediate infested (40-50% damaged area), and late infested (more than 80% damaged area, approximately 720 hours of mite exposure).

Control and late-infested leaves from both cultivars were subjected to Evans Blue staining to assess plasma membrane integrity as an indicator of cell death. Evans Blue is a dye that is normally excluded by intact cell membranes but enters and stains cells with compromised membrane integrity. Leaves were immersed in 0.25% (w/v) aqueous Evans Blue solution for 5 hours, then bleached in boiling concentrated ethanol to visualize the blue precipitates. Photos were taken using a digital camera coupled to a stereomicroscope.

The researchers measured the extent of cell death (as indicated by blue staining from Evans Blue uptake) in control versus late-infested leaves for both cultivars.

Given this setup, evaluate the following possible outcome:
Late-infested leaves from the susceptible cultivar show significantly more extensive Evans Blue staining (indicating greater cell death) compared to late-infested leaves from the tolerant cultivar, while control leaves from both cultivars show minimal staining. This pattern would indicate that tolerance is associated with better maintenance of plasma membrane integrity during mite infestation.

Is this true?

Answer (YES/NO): YES